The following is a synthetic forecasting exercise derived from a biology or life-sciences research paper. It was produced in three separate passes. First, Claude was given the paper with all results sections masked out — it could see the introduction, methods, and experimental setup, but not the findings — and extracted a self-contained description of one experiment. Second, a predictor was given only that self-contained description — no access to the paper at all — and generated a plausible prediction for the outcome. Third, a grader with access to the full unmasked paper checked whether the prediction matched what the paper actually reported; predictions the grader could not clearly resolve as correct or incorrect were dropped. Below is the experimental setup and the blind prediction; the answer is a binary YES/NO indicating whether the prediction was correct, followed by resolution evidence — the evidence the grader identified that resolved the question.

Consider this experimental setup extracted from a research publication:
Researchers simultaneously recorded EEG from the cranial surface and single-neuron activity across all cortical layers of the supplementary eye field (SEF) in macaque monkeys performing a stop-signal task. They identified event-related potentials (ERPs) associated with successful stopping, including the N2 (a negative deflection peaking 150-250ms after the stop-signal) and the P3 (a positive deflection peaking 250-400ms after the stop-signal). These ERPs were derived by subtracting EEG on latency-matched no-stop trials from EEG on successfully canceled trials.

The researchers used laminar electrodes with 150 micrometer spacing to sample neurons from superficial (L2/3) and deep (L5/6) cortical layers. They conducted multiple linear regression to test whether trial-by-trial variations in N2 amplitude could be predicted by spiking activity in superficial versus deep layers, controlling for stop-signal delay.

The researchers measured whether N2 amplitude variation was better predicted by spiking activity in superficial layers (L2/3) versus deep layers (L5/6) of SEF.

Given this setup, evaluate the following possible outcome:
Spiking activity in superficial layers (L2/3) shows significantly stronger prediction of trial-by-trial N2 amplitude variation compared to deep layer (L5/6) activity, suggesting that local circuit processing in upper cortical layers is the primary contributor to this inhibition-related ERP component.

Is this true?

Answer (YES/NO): YES